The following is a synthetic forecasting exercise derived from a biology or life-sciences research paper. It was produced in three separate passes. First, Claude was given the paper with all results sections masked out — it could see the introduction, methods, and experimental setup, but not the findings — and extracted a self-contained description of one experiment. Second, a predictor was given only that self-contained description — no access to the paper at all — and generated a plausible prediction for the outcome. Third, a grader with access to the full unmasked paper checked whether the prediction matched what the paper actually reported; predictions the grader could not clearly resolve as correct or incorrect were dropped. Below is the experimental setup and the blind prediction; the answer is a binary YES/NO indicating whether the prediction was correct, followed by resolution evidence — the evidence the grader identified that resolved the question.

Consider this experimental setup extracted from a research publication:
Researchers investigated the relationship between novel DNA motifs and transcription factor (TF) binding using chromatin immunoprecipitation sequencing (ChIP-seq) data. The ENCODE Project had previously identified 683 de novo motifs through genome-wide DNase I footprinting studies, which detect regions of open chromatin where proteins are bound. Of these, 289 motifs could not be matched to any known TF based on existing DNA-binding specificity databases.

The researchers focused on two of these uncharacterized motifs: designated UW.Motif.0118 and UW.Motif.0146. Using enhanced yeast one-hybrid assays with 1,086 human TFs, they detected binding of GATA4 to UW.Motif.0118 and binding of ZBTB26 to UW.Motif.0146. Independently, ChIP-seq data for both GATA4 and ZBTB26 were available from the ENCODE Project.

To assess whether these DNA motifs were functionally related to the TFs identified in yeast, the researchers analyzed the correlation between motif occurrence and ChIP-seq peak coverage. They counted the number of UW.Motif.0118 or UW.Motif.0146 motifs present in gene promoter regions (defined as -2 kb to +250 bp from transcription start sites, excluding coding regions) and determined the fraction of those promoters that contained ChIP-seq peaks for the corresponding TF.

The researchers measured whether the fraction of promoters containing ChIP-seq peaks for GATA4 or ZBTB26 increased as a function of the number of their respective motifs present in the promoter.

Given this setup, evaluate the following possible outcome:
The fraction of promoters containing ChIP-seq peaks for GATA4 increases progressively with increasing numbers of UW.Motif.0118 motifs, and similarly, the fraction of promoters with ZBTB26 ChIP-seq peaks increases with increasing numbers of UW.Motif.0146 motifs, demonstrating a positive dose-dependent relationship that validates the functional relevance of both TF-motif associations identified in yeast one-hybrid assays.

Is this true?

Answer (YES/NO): YES